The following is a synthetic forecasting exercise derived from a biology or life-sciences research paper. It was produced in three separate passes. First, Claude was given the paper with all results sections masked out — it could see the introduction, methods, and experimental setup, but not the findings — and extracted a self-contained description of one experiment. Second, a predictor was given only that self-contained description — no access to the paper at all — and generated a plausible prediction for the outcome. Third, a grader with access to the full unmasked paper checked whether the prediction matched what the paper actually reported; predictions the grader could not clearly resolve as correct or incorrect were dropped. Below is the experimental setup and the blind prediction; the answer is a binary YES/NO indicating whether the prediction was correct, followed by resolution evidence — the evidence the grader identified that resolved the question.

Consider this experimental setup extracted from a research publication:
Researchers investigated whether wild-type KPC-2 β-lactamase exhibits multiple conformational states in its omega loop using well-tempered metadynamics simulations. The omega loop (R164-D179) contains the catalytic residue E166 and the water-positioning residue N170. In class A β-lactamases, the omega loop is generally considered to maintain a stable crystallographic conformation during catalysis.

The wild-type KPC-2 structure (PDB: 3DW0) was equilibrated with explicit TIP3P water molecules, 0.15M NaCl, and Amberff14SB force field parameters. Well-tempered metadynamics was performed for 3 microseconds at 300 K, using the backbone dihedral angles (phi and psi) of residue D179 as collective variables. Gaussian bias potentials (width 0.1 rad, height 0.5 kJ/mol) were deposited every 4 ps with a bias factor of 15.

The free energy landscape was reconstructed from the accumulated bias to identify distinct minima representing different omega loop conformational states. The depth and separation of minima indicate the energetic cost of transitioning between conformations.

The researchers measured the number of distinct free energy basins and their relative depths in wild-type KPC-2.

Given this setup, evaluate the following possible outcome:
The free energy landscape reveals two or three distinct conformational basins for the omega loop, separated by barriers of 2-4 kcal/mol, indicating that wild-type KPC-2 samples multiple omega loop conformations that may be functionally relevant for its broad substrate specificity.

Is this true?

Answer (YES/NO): NO